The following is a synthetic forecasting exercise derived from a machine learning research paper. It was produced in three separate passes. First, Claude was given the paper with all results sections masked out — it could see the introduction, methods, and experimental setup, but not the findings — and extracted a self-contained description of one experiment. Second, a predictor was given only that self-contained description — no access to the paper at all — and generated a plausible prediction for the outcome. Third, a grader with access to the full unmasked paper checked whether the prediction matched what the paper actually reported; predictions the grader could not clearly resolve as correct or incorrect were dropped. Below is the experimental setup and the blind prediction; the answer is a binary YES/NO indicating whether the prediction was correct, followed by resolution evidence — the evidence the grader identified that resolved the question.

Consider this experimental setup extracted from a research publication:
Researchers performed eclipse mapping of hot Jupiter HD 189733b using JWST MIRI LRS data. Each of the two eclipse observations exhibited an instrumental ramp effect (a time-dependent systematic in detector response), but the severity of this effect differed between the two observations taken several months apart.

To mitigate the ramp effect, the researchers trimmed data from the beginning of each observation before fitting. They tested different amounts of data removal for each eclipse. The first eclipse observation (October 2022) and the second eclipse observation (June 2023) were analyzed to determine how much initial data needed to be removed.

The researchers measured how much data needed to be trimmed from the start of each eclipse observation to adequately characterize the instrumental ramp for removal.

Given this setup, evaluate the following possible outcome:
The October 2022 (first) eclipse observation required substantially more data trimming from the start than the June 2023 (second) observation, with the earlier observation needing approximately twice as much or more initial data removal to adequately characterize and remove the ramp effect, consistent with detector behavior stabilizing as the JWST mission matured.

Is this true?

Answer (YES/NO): NO